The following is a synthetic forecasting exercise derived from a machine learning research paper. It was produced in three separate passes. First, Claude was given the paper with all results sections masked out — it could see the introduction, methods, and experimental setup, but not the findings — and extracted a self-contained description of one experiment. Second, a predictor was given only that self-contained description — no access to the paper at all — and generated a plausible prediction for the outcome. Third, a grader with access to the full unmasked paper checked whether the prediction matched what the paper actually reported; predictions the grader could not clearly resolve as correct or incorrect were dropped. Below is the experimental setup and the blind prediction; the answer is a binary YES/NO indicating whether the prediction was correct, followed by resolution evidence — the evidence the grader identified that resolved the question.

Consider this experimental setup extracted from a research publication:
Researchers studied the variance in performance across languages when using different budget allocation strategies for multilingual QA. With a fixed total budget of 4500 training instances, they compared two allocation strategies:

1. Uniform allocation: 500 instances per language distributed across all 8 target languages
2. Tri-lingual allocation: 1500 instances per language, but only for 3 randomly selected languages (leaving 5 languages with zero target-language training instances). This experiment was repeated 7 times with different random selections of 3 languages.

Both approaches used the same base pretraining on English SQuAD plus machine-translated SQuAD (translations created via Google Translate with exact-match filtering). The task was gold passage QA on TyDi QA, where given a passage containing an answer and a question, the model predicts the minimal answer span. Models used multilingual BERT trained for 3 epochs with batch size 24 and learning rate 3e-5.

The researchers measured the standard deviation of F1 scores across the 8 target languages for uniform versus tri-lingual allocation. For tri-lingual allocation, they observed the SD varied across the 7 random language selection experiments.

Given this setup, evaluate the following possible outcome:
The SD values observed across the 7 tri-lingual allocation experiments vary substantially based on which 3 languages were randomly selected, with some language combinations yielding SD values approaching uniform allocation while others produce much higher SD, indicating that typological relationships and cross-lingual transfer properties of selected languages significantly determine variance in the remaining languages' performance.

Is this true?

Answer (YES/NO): NO